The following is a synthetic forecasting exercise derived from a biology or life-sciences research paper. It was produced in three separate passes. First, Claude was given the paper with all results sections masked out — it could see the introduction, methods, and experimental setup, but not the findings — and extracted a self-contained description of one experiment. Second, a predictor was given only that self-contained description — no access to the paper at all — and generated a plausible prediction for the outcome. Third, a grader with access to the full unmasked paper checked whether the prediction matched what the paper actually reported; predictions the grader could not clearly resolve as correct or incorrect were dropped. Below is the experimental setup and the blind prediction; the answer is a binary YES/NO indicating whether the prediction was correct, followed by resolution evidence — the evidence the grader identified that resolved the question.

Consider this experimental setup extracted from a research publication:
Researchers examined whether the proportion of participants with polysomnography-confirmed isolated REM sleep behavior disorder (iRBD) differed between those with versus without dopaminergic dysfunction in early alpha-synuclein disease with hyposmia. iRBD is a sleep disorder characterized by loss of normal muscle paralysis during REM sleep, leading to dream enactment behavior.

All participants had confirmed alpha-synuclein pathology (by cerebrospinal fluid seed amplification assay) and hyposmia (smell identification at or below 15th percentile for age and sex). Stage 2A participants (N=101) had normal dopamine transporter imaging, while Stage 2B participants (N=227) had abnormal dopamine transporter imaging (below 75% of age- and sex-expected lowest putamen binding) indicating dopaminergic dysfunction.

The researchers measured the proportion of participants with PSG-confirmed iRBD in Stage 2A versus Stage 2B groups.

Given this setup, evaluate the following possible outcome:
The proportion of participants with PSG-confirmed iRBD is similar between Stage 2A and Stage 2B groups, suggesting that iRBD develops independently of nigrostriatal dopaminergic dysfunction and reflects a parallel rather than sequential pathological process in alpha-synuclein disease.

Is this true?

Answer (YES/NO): NO